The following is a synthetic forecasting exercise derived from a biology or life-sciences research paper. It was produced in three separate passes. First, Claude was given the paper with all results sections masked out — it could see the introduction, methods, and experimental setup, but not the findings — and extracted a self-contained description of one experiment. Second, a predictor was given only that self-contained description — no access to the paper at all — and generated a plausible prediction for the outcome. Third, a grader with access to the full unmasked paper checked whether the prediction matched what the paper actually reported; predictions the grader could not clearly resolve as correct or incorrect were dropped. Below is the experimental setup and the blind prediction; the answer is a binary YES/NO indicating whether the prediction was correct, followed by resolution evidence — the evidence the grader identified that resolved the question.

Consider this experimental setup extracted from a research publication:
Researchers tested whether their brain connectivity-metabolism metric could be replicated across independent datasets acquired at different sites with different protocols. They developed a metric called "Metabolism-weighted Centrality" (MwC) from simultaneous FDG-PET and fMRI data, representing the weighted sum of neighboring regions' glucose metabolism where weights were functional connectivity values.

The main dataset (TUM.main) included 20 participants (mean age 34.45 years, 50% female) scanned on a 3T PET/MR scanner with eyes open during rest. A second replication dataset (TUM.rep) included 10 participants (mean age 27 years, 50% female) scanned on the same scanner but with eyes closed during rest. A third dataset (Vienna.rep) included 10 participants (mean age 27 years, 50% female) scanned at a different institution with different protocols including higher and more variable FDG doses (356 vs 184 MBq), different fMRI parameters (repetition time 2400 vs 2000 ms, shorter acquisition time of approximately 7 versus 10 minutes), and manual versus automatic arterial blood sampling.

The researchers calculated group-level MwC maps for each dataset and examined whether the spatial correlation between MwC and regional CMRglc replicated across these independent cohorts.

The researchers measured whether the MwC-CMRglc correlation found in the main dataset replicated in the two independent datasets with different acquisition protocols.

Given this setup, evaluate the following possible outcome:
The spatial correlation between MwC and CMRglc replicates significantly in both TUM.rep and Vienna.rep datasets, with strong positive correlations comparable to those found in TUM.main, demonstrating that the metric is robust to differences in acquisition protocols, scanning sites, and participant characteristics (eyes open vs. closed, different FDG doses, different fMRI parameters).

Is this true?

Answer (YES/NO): YES